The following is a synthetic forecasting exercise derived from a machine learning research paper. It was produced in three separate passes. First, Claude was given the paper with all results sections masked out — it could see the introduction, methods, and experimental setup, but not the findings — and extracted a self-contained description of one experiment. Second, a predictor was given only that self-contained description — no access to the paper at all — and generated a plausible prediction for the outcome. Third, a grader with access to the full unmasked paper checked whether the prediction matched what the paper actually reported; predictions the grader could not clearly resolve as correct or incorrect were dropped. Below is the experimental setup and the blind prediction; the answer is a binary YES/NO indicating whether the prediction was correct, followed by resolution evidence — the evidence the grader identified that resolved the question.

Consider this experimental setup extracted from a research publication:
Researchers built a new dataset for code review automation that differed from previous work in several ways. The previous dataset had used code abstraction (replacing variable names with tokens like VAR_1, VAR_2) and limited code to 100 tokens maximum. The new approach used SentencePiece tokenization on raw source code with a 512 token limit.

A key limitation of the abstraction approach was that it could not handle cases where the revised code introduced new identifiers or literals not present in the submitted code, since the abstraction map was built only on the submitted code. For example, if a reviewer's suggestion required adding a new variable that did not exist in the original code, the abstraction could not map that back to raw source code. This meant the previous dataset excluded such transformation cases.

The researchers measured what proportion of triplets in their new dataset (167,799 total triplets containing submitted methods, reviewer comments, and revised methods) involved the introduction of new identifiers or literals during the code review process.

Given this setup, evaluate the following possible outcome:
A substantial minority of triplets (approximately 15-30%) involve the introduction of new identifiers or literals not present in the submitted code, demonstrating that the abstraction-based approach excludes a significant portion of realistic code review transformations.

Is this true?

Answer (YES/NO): NO